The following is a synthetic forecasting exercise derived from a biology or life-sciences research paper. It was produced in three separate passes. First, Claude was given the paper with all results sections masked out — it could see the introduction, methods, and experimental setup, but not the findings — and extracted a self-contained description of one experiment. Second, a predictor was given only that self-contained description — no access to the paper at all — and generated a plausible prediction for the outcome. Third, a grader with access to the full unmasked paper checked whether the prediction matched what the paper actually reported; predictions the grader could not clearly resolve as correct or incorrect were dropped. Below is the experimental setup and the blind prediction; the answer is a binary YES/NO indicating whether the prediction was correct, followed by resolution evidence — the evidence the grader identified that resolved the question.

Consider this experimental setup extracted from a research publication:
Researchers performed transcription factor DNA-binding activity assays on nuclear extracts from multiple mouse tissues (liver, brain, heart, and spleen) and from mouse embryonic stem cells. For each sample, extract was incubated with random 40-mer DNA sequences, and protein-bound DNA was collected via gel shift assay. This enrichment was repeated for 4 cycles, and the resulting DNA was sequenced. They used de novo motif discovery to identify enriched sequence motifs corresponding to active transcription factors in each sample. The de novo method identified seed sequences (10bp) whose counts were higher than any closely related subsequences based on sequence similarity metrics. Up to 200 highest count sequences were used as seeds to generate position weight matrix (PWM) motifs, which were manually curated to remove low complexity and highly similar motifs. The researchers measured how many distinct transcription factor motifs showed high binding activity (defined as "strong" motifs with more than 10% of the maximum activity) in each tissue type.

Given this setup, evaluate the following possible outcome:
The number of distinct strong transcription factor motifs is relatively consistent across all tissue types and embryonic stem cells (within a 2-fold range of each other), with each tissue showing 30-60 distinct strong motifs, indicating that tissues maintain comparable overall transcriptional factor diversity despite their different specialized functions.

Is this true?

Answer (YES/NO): NO